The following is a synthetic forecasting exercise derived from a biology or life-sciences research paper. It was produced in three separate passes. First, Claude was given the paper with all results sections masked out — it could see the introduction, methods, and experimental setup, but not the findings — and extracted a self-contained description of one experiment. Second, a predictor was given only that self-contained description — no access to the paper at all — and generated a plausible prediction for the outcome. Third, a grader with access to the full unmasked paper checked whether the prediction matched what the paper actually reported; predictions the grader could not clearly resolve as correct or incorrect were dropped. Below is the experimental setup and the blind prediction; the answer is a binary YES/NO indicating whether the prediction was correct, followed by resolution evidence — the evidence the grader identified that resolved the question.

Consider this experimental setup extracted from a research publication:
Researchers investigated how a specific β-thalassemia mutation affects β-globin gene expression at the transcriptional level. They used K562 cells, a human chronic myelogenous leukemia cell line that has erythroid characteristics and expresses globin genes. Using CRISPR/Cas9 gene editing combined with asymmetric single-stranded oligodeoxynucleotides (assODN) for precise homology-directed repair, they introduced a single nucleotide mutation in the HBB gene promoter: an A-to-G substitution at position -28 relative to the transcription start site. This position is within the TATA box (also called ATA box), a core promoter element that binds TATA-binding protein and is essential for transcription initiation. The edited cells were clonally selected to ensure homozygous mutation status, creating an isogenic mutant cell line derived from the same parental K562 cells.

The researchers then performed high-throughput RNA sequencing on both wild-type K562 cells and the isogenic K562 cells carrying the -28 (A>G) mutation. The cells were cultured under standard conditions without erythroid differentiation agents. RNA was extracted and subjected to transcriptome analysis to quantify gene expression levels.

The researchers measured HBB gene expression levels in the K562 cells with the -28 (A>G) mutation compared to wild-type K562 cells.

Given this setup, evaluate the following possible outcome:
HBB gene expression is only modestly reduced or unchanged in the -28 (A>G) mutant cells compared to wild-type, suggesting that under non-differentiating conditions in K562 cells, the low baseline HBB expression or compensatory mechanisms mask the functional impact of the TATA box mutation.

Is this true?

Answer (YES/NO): NO